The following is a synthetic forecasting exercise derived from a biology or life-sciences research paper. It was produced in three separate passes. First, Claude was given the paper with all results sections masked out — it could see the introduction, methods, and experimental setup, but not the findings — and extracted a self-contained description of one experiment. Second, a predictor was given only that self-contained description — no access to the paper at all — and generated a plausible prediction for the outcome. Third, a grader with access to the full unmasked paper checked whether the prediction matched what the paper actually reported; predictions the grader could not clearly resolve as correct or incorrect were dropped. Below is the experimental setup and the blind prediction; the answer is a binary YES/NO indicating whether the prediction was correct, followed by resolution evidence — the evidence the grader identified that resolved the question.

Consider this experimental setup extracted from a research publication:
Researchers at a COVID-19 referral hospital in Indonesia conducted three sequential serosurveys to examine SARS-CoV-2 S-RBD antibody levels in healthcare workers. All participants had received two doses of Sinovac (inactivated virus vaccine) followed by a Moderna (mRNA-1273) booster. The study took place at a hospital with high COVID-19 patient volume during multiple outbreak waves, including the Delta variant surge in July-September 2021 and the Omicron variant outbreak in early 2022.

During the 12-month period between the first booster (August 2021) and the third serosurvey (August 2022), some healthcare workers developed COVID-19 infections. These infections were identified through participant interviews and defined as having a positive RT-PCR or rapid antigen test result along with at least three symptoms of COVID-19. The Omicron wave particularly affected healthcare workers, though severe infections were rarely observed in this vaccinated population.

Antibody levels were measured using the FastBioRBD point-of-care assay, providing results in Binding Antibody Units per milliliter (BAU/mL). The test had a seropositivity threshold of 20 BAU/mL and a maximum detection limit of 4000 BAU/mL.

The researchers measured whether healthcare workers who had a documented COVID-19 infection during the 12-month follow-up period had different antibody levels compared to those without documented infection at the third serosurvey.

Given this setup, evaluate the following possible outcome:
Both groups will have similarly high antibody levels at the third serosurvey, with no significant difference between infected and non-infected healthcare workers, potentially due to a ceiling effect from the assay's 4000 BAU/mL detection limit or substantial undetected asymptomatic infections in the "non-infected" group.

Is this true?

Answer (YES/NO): YES